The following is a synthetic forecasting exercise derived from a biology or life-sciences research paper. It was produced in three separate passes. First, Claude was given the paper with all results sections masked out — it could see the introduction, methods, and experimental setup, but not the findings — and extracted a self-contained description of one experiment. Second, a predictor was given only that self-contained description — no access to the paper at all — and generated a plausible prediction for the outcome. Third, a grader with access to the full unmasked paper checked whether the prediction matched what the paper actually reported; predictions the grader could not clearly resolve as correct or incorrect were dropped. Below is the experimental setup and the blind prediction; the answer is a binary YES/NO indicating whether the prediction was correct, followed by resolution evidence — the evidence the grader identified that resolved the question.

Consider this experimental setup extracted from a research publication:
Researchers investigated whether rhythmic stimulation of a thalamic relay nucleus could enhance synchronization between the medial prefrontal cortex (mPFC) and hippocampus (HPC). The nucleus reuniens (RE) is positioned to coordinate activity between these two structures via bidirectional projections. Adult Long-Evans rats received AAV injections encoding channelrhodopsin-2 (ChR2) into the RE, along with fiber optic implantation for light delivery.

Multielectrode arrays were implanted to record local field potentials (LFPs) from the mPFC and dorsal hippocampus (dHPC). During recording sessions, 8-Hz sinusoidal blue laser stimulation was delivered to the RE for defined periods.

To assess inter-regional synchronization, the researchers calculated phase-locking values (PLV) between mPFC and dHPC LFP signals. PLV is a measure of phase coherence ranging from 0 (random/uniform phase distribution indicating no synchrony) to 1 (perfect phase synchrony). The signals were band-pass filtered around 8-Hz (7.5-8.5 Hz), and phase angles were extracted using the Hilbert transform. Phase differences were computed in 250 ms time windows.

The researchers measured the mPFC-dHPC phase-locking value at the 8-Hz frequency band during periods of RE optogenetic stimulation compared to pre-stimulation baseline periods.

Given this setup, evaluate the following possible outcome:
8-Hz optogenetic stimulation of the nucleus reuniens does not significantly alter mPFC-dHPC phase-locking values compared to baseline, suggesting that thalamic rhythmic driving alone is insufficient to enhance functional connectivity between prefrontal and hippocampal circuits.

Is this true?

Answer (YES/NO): NO